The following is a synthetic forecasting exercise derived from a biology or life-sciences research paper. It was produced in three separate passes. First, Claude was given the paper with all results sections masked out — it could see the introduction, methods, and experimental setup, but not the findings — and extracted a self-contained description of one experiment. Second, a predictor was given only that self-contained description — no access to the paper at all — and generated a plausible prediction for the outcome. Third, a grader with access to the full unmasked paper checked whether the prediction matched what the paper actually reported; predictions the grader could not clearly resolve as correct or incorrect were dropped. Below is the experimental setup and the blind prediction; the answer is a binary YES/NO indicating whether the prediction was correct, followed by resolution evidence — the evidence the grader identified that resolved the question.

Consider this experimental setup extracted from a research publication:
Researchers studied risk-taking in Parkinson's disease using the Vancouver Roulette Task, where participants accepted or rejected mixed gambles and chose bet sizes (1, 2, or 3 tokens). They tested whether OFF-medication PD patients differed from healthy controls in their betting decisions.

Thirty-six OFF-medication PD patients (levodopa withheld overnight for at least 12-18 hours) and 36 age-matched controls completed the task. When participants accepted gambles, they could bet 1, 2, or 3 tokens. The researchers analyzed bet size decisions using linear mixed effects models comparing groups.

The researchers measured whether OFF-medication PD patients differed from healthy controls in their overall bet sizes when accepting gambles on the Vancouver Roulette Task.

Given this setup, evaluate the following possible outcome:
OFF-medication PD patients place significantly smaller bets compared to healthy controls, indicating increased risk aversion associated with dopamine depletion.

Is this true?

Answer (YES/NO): NO